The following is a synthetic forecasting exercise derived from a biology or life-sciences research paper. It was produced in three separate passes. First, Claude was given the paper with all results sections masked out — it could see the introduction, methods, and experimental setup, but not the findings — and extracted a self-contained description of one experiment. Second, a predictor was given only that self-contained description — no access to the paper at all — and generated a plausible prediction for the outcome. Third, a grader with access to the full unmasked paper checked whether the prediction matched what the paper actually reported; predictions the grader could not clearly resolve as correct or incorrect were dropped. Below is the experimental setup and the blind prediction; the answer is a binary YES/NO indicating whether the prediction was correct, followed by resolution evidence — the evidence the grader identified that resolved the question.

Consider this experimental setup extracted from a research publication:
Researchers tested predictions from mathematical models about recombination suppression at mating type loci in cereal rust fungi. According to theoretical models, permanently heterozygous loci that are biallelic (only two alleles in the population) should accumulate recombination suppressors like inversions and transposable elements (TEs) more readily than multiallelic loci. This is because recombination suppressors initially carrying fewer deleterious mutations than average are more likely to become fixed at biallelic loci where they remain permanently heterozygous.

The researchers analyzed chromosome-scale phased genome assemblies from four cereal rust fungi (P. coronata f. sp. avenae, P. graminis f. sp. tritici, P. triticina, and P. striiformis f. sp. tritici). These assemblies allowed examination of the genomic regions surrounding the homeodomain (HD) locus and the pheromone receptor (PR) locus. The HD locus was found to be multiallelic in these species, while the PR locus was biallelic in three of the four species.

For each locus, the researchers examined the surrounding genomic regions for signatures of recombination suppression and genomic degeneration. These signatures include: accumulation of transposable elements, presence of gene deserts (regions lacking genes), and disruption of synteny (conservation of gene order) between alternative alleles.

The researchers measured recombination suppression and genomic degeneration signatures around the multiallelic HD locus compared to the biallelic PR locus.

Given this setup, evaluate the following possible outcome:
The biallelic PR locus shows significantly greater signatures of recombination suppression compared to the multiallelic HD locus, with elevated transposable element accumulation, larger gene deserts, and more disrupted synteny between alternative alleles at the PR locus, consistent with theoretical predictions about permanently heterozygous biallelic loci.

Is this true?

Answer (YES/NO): YES